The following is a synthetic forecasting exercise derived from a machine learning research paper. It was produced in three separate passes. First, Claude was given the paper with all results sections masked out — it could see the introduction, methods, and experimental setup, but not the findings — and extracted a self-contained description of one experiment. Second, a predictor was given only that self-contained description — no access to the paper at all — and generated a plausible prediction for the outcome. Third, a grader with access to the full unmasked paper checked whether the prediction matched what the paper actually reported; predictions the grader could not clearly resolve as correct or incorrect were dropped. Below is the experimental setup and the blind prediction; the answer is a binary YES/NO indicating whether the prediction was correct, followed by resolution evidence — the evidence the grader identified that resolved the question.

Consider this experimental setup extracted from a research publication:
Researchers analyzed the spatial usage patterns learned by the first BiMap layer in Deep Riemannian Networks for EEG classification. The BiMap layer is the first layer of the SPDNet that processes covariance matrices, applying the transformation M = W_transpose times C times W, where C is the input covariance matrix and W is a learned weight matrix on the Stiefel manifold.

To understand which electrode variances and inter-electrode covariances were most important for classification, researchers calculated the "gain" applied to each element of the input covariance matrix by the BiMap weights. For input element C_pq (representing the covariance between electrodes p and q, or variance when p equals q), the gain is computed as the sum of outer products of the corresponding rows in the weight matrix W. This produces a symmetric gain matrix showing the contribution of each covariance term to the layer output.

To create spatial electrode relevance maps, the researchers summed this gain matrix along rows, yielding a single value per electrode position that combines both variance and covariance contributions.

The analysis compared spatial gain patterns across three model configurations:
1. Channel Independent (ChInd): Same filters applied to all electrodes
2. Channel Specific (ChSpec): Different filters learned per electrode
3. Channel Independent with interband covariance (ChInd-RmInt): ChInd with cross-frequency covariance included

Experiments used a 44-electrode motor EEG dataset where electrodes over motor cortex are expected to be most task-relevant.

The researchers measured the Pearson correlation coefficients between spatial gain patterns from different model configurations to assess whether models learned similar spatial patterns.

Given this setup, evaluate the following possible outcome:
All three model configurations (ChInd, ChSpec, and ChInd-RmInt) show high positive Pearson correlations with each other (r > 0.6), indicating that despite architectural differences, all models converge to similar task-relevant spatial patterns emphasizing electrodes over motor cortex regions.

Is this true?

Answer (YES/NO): NO